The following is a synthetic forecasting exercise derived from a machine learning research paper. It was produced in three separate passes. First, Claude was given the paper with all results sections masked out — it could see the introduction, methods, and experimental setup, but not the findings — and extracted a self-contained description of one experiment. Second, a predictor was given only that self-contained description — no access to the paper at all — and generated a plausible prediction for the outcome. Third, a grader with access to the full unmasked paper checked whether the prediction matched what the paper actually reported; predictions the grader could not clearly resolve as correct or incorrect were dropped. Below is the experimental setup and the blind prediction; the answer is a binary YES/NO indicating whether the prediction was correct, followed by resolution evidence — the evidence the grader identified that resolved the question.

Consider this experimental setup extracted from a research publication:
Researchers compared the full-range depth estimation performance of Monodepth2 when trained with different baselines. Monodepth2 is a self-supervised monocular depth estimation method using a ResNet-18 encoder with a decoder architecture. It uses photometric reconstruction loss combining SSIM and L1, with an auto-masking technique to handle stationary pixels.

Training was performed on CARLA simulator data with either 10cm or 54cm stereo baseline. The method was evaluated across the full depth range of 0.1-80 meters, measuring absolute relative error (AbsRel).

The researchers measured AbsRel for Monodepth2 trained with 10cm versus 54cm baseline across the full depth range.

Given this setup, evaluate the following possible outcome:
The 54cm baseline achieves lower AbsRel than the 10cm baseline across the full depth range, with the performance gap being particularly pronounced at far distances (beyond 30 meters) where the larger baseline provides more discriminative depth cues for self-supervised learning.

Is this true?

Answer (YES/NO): NO